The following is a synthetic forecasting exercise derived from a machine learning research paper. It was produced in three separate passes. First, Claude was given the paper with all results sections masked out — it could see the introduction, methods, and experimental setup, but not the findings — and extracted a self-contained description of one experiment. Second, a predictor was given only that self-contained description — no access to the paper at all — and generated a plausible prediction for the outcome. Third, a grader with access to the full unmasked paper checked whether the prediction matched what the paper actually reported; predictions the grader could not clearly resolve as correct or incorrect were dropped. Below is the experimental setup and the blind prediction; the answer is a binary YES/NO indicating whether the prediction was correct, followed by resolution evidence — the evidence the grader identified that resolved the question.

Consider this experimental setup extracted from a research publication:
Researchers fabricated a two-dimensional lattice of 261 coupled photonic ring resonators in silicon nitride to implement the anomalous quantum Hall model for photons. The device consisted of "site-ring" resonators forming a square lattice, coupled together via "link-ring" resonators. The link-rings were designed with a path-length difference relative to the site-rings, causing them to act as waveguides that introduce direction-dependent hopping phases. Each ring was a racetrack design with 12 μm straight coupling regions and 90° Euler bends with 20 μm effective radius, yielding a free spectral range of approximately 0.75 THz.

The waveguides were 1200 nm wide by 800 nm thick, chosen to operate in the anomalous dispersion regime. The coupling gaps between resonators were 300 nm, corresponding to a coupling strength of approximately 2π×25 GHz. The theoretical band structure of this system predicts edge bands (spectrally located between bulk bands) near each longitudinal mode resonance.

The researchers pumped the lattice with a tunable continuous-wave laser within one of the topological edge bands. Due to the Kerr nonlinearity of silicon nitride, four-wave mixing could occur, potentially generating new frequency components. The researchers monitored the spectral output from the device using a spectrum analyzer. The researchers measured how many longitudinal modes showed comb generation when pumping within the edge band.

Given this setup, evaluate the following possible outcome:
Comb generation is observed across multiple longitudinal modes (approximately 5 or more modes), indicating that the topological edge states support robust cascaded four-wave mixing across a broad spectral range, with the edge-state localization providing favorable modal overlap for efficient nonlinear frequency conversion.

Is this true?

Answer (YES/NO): YES